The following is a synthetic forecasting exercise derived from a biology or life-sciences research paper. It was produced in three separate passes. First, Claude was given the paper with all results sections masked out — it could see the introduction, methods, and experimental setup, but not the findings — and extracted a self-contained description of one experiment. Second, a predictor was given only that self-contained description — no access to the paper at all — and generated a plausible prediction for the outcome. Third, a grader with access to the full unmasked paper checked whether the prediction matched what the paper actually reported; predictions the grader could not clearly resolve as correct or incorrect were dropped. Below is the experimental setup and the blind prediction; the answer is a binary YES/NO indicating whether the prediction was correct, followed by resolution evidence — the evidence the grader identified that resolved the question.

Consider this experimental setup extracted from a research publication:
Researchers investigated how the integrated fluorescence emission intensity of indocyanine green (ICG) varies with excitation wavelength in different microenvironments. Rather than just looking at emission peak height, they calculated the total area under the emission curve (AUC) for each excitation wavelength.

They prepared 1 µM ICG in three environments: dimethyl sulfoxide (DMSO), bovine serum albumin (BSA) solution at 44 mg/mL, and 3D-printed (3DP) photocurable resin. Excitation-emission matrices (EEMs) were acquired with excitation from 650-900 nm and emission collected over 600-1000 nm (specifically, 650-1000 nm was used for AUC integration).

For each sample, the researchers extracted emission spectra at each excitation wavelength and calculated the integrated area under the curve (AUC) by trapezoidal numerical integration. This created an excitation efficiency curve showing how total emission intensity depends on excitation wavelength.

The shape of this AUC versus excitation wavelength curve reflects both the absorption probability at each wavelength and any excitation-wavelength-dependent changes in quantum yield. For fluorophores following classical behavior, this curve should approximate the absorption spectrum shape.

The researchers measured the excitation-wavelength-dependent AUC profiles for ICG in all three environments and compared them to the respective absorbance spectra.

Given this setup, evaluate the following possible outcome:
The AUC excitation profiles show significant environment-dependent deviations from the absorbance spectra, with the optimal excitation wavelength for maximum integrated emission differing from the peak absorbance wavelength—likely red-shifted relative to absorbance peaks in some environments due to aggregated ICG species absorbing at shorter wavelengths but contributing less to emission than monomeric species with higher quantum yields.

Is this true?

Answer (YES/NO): NO